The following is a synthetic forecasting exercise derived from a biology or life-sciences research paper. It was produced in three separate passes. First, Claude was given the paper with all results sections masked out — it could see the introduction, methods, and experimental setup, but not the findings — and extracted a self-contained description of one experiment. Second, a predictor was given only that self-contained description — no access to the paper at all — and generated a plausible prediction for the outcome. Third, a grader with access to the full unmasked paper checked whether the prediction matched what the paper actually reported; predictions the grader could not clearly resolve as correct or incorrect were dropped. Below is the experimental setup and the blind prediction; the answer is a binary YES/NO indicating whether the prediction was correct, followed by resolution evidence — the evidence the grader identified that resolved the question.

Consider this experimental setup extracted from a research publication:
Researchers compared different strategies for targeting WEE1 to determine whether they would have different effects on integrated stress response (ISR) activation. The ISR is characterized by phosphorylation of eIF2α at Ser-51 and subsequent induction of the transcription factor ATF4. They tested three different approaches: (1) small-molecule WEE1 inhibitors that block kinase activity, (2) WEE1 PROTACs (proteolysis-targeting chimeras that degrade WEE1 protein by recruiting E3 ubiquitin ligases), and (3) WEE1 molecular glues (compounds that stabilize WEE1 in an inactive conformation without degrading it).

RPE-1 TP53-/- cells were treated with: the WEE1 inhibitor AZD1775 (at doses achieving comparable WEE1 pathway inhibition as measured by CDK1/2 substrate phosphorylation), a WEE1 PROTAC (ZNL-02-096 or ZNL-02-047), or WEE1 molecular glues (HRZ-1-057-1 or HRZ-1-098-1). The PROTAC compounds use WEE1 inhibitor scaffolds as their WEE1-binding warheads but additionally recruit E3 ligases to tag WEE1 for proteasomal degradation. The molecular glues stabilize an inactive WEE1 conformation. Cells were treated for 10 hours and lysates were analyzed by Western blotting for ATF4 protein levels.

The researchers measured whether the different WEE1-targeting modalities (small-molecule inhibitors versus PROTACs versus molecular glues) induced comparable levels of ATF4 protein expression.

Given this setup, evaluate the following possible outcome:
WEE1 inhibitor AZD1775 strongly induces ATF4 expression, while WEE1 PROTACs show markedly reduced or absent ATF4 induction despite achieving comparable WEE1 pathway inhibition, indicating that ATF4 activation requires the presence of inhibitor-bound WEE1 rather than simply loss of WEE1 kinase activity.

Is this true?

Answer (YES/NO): NO